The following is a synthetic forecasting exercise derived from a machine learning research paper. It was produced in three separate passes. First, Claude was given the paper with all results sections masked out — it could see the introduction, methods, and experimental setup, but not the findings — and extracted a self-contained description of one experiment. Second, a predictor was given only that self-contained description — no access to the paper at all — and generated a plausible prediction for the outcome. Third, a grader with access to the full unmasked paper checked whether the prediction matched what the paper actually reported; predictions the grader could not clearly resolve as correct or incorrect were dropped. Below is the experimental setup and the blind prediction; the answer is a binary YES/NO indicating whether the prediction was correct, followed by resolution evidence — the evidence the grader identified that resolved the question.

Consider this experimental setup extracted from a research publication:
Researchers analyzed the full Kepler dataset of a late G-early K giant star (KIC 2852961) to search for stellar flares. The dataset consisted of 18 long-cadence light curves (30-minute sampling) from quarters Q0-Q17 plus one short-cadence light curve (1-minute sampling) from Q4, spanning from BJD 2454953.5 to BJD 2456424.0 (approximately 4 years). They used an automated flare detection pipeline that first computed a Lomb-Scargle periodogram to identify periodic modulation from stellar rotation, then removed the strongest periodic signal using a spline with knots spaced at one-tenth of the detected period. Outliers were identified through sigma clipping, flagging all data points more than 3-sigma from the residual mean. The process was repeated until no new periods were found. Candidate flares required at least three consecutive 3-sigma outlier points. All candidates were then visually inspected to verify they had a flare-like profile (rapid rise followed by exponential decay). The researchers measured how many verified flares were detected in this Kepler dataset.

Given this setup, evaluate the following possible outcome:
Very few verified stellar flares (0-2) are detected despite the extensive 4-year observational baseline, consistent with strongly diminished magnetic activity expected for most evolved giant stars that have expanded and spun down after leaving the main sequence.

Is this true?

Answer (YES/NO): NO